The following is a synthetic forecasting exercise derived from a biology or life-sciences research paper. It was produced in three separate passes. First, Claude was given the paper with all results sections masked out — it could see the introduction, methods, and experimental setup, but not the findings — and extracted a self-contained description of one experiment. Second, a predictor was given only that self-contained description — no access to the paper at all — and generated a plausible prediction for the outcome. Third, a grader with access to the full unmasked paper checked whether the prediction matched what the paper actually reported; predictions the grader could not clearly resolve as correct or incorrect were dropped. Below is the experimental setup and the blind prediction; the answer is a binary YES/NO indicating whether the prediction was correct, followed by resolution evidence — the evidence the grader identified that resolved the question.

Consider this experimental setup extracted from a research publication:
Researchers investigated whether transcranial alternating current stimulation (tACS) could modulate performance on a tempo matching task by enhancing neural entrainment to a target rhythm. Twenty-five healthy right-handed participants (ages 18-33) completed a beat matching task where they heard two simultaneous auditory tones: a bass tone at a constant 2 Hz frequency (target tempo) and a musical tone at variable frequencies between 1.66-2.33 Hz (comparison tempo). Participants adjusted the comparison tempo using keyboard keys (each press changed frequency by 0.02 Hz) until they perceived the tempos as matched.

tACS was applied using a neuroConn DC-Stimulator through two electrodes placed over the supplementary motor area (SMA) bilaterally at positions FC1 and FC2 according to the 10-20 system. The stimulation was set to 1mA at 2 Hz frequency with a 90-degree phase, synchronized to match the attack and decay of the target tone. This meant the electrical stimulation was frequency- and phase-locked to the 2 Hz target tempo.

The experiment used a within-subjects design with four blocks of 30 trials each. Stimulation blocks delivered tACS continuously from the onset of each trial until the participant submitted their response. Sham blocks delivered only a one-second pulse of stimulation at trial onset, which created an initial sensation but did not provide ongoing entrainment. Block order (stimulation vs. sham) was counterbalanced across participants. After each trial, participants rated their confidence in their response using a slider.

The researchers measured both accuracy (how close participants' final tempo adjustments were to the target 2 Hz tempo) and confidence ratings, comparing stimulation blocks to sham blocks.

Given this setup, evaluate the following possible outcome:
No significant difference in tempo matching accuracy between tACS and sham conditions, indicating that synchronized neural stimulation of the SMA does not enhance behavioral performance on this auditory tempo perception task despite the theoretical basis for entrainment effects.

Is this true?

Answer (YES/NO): NO